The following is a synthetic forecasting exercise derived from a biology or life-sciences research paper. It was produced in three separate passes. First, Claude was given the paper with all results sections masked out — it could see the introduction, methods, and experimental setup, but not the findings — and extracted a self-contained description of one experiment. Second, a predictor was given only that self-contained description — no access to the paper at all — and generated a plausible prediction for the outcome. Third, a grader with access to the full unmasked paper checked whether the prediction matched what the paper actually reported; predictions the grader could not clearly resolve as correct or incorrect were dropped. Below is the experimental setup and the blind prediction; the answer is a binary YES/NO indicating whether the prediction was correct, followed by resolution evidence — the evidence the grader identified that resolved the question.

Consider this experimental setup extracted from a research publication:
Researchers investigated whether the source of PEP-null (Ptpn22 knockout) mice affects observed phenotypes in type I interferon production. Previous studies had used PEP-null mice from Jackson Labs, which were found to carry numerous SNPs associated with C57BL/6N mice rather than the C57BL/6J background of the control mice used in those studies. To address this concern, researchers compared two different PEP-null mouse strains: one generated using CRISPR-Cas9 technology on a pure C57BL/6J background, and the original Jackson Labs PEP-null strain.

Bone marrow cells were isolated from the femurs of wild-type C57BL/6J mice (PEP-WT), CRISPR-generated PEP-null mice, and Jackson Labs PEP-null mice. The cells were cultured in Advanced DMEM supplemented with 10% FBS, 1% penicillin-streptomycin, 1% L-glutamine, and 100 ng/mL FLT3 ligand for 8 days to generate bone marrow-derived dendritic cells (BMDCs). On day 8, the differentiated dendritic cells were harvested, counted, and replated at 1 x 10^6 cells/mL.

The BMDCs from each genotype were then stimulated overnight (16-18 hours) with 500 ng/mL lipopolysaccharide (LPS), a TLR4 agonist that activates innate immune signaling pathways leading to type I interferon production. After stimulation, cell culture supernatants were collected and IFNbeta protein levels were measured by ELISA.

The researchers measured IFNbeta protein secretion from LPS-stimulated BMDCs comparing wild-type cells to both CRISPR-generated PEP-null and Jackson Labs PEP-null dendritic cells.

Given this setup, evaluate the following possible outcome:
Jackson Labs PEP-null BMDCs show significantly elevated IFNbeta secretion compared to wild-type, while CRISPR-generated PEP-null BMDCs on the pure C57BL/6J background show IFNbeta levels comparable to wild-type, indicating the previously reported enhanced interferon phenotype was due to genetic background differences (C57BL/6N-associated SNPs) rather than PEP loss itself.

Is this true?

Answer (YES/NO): NO